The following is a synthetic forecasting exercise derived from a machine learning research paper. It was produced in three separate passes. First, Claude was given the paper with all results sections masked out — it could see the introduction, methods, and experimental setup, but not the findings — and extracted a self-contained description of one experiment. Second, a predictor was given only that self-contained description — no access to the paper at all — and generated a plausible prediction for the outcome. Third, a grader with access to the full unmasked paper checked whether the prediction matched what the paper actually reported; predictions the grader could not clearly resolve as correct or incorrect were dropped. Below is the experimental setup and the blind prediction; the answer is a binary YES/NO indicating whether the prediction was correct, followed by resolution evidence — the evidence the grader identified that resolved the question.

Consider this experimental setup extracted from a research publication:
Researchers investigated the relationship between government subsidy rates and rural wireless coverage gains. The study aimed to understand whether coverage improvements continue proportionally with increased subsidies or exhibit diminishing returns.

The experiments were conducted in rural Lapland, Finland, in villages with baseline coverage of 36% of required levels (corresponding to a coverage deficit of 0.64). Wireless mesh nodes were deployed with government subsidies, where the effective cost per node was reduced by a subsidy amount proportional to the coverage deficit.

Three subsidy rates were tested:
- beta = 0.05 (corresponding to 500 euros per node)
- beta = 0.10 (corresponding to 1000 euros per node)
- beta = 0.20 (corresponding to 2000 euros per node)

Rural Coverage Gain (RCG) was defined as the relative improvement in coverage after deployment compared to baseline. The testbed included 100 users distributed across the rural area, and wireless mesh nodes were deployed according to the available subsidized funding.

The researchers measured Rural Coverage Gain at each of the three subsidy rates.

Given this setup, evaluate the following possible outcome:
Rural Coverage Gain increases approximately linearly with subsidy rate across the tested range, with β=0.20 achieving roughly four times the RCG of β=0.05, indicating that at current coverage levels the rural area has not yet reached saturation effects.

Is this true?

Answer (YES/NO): NO